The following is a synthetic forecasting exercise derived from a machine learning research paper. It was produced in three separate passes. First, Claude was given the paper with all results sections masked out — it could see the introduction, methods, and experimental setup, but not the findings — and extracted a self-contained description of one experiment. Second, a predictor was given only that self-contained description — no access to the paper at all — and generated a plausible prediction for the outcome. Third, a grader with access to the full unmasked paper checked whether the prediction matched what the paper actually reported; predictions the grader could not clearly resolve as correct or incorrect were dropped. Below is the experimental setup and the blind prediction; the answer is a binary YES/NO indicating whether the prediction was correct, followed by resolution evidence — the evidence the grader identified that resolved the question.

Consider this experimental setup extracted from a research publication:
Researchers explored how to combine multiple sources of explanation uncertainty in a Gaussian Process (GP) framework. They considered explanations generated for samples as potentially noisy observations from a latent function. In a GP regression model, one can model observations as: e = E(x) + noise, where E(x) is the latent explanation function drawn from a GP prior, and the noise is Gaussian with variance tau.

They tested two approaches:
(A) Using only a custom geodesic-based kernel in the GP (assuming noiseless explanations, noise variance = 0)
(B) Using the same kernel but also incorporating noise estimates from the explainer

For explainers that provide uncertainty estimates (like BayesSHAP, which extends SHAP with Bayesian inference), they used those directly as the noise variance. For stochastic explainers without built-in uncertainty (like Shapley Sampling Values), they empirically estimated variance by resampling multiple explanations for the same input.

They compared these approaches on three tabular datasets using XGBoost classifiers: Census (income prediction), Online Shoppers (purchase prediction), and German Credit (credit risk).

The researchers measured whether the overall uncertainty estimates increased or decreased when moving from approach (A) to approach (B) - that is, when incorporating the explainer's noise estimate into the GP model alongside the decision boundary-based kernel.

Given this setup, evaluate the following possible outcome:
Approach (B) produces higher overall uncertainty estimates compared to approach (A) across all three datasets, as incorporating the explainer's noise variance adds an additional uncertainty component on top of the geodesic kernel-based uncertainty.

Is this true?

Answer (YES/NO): YES